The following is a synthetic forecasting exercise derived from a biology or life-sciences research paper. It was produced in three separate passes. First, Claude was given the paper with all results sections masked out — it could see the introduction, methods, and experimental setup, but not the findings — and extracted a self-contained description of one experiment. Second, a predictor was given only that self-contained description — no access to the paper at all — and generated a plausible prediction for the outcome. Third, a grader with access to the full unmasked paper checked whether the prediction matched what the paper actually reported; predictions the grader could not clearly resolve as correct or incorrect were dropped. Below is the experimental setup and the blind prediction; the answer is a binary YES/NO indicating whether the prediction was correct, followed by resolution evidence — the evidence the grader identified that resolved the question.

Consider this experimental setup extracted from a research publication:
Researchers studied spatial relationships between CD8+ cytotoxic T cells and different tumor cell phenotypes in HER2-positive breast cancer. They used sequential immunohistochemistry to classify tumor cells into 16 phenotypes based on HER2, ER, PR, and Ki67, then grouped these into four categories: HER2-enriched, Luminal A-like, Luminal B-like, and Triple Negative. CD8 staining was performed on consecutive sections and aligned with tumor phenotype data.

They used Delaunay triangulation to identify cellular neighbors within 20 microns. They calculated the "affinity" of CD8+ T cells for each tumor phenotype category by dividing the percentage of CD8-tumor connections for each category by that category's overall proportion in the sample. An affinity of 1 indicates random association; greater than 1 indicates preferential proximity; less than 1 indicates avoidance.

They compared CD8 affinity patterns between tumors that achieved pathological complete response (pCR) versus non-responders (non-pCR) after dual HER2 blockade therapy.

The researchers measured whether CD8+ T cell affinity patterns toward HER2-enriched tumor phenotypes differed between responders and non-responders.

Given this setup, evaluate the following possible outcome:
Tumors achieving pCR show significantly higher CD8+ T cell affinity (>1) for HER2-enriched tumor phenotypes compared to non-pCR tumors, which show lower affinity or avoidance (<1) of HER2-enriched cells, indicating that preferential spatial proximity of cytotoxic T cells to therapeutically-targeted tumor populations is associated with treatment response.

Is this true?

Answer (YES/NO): YES